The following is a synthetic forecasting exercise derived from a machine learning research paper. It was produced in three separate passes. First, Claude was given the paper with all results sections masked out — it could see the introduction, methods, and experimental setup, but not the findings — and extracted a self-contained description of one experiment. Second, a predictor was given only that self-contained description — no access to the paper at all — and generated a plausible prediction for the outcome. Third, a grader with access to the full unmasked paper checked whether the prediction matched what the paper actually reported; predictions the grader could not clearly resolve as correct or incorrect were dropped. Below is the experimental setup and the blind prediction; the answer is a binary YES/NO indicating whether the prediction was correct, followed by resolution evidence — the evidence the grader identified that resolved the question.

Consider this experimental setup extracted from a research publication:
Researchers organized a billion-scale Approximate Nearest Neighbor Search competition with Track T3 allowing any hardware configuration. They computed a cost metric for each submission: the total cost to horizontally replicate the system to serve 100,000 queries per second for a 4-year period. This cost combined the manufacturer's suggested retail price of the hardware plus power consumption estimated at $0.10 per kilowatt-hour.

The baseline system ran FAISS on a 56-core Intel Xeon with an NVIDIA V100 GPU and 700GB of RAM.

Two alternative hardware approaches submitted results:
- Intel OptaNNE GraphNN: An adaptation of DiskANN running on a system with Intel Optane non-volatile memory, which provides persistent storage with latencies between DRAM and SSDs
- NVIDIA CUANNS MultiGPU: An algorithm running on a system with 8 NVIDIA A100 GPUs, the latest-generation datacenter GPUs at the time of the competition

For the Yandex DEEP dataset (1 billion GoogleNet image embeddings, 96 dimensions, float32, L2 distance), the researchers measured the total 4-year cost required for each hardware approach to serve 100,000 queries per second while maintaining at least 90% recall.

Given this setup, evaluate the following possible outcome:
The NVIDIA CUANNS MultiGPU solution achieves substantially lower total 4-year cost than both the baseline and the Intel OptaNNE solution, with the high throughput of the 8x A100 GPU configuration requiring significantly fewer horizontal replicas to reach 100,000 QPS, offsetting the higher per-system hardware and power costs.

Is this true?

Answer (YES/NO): NO